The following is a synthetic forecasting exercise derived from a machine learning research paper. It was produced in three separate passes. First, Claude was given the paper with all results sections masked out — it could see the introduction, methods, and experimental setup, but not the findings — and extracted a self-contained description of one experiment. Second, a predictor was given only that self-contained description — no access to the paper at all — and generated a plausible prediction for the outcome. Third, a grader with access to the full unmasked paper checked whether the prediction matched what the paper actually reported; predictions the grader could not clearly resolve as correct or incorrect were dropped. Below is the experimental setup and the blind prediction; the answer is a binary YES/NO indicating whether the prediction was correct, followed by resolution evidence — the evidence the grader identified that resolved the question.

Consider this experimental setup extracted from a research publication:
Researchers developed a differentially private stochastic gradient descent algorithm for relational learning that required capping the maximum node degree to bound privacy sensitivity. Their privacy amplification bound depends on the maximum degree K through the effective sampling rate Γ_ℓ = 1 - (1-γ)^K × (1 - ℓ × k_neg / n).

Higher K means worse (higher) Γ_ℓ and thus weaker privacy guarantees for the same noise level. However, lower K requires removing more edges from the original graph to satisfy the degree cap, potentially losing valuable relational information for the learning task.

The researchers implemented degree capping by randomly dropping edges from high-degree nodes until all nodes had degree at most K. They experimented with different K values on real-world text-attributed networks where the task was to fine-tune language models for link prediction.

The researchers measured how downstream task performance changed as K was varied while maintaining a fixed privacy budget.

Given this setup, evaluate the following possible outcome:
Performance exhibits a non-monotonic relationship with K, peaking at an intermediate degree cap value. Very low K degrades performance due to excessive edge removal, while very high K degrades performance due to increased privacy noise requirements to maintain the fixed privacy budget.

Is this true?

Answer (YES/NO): NO